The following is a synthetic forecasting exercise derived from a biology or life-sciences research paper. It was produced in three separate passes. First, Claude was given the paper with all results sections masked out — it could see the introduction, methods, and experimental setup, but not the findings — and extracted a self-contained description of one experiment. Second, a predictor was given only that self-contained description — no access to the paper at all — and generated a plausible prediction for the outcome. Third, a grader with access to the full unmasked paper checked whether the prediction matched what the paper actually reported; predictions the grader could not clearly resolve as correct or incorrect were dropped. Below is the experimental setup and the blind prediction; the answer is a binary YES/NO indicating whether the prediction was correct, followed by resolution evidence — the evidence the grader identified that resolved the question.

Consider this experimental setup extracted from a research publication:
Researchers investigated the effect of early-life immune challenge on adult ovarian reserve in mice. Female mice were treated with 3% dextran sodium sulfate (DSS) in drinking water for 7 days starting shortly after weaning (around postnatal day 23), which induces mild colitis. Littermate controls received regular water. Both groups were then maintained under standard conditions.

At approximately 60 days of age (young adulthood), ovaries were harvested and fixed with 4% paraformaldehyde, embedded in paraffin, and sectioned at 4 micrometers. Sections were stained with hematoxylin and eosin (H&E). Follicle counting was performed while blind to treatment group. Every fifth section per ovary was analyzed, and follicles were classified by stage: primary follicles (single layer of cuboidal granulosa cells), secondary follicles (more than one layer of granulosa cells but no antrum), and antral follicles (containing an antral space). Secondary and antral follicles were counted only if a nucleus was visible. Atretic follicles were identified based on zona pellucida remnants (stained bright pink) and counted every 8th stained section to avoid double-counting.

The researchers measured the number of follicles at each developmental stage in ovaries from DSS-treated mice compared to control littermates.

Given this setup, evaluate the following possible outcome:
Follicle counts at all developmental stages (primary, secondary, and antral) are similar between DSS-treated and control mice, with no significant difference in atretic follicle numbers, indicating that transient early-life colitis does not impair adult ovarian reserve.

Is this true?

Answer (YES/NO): NO